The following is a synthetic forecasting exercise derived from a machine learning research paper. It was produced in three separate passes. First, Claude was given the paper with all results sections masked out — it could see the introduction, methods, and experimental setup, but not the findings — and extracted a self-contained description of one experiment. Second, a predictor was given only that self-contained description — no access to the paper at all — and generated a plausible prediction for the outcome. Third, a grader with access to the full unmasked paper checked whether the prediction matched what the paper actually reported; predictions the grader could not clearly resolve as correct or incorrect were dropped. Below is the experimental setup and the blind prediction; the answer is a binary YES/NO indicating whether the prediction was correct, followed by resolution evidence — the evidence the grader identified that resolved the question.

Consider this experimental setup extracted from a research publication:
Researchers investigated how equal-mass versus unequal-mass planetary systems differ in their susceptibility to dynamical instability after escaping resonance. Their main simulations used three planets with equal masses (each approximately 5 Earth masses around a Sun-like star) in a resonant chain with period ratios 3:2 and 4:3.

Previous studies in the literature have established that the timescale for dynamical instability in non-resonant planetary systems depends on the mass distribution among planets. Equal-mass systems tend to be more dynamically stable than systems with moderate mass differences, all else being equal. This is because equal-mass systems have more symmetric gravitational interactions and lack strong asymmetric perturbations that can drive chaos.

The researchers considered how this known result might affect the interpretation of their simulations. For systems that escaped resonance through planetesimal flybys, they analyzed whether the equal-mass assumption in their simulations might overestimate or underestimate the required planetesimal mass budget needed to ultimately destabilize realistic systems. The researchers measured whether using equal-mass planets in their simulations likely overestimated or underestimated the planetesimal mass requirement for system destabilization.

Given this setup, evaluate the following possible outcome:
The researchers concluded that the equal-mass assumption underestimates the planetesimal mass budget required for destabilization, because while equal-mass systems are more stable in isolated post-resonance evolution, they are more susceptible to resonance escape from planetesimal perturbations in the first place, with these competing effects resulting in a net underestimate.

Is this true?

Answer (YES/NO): NO